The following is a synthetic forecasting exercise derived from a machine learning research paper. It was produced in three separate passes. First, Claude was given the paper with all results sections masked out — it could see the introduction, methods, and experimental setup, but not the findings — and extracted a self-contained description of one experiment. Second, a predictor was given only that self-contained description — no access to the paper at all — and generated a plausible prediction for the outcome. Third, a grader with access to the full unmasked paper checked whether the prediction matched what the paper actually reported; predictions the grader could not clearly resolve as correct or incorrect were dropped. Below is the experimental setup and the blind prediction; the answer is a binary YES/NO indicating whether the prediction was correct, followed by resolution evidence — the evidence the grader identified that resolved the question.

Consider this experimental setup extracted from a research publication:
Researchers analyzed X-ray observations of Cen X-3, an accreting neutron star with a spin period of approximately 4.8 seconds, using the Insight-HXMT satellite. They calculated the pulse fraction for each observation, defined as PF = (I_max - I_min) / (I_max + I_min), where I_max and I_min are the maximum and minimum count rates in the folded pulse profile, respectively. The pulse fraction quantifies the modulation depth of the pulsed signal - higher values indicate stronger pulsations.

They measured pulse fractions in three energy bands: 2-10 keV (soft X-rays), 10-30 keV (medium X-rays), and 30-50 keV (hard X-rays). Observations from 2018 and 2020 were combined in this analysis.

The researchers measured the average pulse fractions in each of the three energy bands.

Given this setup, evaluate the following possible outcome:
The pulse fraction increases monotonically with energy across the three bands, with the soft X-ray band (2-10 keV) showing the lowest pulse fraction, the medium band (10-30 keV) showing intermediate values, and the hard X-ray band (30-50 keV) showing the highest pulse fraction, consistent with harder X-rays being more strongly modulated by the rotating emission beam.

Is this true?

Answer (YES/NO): NO